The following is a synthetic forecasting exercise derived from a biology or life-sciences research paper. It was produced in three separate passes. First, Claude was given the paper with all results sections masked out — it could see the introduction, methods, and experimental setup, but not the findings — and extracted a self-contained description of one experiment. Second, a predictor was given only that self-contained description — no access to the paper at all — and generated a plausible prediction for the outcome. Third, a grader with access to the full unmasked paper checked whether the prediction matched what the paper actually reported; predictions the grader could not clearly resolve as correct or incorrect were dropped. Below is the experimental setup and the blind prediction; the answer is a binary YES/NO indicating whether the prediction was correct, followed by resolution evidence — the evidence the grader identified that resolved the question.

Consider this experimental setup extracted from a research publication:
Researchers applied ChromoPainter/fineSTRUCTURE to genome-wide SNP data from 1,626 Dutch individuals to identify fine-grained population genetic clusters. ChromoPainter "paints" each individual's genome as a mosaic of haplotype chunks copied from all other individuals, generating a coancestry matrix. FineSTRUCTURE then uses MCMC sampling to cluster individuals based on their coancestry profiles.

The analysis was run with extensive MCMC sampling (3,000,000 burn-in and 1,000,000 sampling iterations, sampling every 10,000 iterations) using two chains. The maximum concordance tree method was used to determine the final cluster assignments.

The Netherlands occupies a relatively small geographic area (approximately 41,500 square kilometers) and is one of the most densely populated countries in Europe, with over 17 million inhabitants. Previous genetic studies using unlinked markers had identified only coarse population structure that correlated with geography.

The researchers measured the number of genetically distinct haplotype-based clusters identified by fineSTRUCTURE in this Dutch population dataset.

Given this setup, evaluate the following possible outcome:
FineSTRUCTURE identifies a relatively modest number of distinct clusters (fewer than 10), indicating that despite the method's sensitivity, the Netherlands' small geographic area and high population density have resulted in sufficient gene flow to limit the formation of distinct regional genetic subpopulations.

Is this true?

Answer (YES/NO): NO